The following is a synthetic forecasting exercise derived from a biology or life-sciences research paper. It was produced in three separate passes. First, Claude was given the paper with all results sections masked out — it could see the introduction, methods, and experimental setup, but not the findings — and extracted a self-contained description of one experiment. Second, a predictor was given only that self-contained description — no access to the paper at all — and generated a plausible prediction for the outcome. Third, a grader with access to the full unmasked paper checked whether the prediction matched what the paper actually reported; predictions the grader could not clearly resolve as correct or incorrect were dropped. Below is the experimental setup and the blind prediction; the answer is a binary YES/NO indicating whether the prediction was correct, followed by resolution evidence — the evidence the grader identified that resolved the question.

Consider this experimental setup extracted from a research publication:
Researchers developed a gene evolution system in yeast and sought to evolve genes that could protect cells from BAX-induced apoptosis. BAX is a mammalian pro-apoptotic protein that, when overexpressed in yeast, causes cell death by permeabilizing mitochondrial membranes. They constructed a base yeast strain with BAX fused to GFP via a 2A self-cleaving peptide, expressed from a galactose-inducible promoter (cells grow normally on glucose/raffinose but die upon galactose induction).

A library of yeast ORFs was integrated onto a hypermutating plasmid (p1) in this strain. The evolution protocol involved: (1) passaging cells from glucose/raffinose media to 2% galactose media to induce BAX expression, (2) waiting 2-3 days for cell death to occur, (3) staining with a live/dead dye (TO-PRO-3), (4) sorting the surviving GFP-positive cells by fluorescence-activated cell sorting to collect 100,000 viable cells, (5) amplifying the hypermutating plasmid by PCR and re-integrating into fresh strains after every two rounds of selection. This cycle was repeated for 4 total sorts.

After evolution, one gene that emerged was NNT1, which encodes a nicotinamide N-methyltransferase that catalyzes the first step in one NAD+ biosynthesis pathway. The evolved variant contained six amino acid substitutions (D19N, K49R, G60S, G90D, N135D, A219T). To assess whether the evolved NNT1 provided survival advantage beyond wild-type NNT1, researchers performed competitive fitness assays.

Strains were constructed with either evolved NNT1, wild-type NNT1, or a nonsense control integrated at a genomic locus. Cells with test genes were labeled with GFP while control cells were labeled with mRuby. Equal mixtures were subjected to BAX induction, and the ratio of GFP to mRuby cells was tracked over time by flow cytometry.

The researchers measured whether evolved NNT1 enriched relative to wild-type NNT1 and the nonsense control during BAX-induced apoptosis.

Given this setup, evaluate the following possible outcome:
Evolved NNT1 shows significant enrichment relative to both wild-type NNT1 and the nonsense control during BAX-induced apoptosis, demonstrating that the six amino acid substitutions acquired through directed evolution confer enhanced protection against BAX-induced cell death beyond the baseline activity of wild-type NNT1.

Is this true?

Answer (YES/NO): YES